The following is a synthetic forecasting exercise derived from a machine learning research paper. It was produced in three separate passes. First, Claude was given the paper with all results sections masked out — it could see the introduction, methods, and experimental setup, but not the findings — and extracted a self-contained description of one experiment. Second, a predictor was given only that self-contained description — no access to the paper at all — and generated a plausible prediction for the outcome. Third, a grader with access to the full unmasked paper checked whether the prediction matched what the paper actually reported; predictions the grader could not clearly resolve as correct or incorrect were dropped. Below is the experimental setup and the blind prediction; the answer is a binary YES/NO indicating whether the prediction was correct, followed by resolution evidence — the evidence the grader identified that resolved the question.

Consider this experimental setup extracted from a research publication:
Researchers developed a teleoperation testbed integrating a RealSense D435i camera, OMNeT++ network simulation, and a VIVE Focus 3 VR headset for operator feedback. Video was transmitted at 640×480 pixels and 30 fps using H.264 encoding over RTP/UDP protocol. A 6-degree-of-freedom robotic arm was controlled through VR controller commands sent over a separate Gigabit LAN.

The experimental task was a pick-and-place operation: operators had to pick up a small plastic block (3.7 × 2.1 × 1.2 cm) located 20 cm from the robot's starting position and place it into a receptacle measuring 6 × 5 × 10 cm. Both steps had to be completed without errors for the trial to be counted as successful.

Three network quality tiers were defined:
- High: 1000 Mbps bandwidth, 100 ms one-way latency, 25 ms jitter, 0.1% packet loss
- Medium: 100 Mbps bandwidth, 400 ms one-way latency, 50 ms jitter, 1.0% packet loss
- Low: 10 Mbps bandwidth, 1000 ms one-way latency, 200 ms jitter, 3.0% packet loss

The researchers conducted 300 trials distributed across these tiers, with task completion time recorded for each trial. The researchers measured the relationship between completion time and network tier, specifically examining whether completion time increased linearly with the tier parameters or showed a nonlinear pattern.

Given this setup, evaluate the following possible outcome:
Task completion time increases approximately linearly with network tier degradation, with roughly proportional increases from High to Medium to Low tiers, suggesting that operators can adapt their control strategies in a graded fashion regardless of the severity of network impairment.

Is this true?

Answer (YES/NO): NO